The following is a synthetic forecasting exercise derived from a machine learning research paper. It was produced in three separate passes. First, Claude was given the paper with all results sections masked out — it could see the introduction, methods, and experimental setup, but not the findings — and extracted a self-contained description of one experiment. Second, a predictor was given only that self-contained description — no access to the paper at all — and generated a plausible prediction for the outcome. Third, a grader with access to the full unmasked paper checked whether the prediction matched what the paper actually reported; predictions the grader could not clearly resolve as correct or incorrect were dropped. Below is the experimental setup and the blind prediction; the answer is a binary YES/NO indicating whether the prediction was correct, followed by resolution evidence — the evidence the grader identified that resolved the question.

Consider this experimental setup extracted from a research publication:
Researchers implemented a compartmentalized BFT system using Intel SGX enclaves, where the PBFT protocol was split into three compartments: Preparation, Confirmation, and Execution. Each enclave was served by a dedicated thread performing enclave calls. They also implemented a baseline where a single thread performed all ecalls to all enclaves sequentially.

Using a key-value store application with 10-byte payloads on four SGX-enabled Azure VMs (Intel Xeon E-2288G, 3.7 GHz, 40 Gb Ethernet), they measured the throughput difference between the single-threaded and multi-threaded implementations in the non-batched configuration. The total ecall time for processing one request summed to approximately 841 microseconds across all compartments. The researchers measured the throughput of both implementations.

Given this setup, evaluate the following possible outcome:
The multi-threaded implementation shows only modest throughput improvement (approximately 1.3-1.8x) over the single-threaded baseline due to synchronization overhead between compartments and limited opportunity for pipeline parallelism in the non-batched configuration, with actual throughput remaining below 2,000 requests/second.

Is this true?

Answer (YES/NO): NO